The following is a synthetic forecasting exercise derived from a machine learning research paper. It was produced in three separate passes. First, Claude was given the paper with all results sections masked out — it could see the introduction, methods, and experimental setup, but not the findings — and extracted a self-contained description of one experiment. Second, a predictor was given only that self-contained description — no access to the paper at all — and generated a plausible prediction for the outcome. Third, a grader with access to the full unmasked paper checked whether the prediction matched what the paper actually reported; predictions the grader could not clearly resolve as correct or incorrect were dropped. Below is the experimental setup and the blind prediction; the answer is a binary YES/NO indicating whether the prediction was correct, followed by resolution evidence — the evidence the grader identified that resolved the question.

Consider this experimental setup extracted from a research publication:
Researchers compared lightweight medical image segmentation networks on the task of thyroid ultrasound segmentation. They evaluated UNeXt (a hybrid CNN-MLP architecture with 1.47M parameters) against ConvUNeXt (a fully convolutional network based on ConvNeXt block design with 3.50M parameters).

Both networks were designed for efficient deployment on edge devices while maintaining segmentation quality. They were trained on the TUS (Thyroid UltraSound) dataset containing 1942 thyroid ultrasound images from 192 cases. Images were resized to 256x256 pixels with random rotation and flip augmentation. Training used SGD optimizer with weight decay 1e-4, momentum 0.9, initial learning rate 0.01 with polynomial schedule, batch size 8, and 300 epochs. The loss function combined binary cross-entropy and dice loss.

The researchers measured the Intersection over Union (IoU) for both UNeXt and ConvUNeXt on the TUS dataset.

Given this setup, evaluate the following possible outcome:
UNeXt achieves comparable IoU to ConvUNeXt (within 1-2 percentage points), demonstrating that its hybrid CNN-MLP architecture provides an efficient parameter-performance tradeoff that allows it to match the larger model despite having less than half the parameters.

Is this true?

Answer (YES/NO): YES